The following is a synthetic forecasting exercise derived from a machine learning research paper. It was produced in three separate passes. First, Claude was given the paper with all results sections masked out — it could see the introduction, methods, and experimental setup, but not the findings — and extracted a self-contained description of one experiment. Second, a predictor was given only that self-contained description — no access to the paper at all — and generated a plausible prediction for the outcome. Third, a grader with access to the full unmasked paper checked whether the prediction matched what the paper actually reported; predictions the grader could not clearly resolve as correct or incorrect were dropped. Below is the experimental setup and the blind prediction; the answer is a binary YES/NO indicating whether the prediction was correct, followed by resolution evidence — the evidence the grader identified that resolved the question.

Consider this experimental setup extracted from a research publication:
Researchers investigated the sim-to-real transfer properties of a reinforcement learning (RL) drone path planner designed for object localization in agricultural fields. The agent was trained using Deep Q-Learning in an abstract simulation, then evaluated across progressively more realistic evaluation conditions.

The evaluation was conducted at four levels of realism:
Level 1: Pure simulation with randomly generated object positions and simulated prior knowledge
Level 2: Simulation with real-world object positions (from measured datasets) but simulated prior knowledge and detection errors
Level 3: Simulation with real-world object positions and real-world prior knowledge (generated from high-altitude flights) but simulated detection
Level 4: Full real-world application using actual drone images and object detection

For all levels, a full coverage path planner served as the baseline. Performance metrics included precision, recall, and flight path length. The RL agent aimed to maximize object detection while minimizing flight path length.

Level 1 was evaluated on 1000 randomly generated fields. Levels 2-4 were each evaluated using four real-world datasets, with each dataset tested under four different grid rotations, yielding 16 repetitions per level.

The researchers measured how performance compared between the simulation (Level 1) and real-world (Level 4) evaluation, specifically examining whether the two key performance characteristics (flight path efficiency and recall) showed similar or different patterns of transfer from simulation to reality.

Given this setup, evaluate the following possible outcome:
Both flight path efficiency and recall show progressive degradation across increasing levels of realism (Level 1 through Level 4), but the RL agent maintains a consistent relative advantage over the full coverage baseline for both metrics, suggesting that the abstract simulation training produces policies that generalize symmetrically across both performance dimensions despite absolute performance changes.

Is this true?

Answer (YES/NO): NO